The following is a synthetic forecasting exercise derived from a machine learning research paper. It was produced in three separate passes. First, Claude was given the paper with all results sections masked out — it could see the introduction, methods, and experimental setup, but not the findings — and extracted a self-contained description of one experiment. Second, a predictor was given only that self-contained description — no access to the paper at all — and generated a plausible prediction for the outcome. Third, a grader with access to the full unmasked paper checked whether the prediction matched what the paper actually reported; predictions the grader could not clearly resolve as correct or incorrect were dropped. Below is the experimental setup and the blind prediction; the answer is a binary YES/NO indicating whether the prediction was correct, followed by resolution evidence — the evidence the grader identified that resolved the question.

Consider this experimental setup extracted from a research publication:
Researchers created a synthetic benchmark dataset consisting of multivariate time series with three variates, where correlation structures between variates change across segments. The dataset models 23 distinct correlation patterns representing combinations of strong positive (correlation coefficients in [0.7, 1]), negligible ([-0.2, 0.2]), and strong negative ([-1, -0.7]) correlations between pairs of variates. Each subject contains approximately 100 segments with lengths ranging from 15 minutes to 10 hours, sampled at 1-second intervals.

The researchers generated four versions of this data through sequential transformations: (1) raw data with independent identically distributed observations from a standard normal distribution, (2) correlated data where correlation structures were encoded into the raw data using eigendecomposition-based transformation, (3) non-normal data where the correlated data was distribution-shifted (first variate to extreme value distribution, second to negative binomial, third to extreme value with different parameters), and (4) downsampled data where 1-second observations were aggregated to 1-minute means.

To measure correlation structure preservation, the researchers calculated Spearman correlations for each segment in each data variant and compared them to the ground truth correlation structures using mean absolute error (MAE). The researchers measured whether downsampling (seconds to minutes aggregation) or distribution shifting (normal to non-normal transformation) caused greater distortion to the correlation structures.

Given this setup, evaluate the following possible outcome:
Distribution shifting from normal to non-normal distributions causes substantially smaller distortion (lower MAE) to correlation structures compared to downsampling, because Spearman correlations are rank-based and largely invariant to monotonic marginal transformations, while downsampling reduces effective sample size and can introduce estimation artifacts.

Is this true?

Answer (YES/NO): YES